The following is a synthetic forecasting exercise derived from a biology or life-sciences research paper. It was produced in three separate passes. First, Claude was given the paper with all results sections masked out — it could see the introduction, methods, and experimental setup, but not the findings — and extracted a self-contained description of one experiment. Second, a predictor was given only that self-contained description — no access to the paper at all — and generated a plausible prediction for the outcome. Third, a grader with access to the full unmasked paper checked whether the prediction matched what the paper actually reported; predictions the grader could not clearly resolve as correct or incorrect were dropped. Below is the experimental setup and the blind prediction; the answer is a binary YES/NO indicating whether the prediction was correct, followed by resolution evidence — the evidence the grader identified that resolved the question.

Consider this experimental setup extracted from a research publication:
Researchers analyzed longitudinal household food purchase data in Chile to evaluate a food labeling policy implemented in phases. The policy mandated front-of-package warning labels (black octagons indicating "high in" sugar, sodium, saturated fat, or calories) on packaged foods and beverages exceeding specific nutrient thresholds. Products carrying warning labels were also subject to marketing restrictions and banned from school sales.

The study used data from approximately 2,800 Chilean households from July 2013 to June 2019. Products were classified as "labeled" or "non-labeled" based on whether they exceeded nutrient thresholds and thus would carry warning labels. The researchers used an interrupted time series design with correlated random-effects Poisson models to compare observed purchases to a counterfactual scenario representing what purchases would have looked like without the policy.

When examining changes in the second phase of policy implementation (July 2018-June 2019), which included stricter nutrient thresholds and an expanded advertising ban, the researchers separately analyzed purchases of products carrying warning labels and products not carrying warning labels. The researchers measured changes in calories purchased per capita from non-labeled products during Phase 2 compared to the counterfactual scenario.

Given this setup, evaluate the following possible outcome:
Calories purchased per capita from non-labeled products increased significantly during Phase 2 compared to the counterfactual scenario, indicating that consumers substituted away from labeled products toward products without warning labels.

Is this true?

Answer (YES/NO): YES